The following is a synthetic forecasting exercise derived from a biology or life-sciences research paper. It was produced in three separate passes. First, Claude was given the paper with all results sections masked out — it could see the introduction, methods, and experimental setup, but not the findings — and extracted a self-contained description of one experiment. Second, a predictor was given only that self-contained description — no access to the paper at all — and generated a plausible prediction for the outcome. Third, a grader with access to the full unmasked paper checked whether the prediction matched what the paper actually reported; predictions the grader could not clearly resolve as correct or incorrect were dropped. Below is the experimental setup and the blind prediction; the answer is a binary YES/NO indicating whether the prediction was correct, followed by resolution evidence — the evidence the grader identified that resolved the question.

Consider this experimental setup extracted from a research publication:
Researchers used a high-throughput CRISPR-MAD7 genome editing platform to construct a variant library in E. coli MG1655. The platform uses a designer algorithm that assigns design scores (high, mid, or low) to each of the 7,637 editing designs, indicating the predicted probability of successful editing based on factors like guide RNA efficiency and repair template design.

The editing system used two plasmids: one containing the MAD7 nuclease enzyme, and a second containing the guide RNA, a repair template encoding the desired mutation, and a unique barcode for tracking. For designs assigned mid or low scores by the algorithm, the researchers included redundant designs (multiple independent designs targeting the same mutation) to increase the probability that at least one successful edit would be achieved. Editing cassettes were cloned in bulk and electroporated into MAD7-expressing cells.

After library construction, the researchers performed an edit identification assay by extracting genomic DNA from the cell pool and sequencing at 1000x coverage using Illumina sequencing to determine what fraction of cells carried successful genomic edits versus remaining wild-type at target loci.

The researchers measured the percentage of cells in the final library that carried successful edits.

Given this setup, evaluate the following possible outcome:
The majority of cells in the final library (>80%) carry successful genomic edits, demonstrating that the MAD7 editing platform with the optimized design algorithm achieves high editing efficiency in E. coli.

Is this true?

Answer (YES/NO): NO